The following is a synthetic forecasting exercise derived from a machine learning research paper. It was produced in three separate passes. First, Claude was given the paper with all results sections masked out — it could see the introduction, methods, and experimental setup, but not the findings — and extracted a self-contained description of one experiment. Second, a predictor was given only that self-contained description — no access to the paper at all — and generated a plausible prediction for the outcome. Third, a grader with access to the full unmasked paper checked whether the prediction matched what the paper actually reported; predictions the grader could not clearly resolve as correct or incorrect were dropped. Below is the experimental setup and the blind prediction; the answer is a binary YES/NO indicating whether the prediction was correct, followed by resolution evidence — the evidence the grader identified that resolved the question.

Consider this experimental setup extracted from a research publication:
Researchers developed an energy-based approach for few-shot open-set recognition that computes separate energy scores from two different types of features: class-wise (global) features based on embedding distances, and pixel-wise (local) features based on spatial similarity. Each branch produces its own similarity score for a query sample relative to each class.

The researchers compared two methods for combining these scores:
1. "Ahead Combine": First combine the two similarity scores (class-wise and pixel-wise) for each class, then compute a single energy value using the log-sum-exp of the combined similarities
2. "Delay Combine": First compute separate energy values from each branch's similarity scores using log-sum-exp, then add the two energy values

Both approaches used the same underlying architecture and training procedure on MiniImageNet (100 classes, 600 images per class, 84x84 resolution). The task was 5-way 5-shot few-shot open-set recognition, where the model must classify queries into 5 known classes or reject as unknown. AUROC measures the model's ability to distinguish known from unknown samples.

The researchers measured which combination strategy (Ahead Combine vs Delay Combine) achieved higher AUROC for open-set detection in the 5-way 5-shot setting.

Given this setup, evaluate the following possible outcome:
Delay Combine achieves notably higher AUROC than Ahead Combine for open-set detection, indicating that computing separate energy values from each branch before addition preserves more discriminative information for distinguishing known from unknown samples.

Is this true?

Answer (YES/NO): NO